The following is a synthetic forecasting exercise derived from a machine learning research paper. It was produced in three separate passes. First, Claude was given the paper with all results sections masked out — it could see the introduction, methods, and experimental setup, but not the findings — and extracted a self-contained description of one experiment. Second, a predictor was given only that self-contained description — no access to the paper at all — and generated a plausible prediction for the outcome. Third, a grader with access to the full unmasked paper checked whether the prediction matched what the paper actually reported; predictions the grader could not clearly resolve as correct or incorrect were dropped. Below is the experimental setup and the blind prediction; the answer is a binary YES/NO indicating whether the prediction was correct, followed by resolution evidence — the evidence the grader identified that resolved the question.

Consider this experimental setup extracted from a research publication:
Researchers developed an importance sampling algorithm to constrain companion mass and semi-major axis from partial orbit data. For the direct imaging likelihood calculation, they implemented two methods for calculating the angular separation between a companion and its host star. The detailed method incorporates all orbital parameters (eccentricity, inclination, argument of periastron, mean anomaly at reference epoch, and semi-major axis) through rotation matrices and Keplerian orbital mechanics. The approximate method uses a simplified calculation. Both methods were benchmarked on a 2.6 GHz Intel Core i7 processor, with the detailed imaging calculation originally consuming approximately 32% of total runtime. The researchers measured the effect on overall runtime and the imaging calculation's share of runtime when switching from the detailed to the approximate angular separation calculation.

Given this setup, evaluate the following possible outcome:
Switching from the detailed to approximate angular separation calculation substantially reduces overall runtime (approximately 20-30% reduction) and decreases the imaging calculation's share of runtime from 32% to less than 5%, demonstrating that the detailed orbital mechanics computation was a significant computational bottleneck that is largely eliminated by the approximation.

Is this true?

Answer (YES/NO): YES